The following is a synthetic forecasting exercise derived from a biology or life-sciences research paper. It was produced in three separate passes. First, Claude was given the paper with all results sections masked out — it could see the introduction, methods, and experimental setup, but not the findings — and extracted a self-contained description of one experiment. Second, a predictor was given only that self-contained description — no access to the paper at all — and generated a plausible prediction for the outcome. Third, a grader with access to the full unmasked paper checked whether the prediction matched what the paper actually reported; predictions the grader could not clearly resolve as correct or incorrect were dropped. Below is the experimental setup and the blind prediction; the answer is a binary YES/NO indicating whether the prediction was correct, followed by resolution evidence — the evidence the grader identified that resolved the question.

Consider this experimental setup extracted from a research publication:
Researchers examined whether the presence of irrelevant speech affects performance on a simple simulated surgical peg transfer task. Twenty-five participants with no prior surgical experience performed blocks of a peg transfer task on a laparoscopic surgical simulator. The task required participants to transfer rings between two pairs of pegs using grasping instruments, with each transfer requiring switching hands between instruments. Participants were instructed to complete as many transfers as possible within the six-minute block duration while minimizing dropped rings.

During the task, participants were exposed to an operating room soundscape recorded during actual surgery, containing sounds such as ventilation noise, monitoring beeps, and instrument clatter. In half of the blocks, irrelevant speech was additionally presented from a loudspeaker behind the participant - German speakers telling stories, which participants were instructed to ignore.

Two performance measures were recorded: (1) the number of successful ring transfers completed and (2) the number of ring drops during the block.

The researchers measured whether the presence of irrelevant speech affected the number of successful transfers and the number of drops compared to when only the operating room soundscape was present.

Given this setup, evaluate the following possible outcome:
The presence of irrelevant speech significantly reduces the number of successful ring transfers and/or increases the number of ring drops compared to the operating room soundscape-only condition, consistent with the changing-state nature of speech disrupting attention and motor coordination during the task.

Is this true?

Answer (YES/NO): NO